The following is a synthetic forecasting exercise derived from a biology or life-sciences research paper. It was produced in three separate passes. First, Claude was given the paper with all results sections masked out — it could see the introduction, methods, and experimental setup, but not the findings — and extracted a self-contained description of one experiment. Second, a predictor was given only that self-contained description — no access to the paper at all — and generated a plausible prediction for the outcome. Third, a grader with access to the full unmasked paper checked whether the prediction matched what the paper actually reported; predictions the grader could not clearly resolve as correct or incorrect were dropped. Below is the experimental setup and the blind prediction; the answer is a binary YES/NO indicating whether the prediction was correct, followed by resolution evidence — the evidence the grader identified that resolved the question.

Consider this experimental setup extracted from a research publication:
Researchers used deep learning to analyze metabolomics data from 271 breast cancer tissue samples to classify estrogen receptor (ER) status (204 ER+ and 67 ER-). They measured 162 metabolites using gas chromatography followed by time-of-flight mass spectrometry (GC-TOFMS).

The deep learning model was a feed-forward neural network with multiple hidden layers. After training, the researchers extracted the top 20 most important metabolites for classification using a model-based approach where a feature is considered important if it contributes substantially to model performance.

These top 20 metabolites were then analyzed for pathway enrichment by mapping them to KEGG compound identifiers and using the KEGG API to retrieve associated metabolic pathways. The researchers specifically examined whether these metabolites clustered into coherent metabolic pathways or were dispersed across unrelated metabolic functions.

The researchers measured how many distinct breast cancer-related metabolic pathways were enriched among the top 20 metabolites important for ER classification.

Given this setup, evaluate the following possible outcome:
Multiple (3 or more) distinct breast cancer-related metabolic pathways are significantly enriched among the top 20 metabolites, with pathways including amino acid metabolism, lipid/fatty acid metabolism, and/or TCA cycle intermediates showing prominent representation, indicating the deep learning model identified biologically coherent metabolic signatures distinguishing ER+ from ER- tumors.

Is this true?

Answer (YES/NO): YES